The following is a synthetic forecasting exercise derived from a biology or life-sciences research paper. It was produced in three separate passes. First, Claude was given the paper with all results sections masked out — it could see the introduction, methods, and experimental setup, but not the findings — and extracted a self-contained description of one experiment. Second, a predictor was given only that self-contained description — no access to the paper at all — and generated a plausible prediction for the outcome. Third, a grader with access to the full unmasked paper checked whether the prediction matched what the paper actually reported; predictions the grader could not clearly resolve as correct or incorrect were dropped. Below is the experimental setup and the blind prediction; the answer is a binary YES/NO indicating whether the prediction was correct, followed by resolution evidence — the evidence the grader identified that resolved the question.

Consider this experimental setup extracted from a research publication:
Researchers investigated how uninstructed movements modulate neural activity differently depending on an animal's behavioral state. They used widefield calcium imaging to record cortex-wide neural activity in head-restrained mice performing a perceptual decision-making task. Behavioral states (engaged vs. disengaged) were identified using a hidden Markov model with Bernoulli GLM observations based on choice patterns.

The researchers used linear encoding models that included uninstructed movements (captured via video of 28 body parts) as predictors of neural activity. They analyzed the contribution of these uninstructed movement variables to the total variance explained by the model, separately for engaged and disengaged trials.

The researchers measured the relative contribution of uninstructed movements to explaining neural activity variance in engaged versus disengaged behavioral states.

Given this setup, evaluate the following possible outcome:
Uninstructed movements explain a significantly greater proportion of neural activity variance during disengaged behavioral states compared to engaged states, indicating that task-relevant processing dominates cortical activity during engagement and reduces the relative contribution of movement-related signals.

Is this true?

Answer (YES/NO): YES